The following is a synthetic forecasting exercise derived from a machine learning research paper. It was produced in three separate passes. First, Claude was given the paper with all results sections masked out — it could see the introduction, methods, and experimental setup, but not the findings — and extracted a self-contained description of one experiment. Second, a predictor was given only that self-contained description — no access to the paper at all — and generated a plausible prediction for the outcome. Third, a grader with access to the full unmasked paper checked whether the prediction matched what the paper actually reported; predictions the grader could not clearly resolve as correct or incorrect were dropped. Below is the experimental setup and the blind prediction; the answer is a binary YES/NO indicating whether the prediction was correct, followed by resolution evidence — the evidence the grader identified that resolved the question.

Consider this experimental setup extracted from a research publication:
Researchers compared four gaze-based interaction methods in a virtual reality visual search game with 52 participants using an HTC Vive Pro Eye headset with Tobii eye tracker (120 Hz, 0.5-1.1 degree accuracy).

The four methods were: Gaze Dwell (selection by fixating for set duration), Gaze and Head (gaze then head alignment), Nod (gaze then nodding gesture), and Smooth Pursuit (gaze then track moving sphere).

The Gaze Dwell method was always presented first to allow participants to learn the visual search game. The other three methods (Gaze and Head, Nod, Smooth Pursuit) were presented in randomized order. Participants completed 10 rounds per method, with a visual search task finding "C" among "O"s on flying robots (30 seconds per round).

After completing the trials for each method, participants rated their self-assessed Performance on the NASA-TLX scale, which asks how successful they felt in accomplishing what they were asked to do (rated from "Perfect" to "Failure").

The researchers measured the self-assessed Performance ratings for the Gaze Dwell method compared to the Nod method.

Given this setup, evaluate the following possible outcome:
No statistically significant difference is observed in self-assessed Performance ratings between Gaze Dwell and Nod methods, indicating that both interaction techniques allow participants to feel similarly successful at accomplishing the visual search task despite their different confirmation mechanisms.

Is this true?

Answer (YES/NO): YES